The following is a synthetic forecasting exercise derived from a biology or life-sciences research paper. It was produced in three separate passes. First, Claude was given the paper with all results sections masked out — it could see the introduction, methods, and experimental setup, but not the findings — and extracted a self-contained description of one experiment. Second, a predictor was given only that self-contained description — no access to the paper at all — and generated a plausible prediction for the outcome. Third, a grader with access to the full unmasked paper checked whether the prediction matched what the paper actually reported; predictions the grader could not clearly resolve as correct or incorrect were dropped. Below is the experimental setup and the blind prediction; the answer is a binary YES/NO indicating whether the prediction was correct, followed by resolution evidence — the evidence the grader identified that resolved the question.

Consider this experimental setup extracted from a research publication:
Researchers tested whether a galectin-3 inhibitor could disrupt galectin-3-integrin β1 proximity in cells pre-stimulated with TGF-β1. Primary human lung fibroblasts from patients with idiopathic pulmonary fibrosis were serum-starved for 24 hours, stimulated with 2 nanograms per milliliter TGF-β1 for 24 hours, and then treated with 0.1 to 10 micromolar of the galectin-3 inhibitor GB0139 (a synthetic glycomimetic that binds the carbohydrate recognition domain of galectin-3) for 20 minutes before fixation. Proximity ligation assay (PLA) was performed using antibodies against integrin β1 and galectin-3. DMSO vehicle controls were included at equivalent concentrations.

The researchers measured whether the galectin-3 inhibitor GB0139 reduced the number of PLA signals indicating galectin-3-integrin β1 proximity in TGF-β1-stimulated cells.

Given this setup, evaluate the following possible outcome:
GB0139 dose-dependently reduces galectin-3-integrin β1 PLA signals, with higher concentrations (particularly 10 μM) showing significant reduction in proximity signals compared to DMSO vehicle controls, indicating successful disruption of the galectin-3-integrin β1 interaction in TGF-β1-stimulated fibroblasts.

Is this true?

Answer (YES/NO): YES